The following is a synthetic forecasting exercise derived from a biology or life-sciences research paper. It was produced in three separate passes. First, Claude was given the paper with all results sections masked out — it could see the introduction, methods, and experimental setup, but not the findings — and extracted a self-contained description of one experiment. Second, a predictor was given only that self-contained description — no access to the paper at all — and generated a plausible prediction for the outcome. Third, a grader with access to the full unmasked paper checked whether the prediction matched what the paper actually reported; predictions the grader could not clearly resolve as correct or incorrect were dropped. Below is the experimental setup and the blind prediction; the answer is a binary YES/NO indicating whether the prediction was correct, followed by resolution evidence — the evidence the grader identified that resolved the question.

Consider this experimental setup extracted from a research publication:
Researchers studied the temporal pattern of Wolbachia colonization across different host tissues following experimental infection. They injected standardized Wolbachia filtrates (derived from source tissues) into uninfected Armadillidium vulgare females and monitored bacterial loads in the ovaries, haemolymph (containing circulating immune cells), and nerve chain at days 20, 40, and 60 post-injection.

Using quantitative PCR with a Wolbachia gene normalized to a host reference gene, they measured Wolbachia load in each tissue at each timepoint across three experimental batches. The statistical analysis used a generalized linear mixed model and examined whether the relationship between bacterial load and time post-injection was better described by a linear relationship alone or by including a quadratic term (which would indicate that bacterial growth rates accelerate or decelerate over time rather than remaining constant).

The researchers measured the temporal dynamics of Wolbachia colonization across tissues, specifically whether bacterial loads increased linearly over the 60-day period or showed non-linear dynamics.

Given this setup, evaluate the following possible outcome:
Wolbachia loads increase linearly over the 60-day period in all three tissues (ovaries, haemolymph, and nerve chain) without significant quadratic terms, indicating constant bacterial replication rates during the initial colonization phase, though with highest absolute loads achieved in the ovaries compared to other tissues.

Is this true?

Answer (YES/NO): NO